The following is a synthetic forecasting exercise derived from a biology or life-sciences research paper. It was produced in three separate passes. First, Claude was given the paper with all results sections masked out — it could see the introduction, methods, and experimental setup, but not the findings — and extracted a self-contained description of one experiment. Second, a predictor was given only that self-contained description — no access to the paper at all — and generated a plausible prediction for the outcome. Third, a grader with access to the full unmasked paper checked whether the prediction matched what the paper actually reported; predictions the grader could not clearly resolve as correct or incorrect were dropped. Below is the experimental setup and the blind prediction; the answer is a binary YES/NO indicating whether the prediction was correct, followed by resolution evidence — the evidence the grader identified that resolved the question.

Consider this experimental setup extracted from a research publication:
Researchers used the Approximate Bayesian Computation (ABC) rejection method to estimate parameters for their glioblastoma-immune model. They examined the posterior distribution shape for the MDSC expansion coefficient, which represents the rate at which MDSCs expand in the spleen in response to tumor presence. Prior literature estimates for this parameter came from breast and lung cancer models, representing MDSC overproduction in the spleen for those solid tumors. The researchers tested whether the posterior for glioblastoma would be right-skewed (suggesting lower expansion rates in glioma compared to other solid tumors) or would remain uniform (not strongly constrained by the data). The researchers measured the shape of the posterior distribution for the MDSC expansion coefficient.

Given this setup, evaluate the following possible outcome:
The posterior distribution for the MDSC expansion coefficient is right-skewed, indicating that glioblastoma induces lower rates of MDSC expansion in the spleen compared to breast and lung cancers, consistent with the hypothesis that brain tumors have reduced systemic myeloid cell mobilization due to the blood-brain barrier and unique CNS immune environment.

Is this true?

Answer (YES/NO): NO